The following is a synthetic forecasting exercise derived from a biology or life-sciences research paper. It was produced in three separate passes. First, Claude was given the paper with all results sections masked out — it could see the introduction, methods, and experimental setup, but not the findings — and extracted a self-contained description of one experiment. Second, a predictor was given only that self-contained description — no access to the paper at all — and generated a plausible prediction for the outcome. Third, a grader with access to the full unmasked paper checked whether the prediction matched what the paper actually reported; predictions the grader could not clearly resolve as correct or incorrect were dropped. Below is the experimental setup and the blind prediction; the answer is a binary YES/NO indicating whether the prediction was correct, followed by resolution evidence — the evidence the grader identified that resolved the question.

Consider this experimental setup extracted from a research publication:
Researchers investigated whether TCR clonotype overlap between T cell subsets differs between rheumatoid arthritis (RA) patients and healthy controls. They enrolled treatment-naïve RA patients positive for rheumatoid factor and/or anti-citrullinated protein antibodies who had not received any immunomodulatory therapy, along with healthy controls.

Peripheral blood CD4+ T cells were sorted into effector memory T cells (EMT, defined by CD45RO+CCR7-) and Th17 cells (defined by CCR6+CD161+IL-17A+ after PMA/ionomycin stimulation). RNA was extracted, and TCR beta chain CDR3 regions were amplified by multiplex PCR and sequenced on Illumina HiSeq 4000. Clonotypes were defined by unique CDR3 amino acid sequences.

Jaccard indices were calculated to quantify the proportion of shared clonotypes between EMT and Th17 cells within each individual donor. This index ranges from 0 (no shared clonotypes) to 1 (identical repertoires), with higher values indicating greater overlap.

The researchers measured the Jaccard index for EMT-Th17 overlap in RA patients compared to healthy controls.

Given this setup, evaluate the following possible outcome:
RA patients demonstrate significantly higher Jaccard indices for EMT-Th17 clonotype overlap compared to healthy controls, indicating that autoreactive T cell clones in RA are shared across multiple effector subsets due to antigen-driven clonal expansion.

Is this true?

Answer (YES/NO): YES